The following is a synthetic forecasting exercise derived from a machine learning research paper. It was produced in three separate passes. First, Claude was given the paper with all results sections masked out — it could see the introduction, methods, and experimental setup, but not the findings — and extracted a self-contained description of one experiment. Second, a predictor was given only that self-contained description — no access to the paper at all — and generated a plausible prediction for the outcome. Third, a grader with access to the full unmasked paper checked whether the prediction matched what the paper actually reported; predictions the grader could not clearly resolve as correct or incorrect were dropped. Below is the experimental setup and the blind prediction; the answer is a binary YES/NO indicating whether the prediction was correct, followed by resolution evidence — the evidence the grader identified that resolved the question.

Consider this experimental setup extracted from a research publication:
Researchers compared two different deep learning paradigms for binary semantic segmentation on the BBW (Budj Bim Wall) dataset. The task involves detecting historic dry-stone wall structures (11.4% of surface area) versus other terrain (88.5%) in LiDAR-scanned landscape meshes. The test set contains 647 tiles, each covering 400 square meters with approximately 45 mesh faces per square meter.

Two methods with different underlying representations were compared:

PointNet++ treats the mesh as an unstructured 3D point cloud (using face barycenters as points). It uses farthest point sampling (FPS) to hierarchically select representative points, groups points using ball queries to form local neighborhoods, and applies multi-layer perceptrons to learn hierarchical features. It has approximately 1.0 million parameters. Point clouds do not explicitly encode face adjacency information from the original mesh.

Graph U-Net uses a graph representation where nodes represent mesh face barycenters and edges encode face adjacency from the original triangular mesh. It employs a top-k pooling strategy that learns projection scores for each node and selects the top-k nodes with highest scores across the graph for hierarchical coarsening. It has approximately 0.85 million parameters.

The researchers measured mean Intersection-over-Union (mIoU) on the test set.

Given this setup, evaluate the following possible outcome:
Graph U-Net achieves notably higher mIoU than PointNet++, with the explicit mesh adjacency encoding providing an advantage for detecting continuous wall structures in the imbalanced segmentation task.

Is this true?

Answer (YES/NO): NO